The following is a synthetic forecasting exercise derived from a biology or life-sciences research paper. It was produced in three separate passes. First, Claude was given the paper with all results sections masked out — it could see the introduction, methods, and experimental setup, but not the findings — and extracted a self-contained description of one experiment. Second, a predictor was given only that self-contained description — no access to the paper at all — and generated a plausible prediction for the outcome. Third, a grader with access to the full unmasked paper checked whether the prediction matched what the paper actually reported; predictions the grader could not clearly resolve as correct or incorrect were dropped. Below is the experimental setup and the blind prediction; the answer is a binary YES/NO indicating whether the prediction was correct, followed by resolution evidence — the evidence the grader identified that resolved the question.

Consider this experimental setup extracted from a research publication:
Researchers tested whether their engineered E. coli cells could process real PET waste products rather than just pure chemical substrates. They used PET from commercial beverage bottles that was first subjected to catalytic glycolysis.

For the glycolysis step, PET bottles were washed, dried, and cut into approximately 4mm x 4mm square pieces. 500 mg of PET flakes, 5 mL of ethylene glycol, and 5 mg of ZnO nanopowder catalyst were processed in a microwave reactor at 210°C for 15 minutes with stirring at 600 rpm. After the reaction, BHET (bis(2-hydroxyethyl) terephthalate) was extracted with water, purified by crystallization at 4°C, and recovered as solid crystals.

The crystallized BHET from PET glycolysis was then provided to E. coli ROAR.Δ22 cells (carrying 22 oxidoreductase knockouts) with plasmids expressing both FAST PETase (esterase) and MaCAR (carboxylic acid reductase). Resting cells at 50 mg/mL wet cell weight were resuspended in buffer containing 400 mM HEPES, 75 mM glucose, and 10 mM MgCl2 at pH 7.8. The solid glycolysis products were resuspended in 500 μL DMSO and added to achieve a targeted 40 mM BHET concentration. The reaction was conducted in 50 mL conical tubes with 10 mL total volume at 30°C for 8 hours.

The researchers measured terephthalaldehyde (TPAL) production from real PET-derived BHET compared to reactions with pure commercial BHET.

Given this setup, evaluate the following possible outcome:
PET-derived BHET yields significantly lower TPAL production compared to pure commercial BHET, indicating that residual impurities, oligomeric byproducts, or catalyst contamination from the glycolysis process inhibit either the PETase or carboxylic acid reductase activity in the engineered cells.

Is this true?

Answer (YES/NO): NO